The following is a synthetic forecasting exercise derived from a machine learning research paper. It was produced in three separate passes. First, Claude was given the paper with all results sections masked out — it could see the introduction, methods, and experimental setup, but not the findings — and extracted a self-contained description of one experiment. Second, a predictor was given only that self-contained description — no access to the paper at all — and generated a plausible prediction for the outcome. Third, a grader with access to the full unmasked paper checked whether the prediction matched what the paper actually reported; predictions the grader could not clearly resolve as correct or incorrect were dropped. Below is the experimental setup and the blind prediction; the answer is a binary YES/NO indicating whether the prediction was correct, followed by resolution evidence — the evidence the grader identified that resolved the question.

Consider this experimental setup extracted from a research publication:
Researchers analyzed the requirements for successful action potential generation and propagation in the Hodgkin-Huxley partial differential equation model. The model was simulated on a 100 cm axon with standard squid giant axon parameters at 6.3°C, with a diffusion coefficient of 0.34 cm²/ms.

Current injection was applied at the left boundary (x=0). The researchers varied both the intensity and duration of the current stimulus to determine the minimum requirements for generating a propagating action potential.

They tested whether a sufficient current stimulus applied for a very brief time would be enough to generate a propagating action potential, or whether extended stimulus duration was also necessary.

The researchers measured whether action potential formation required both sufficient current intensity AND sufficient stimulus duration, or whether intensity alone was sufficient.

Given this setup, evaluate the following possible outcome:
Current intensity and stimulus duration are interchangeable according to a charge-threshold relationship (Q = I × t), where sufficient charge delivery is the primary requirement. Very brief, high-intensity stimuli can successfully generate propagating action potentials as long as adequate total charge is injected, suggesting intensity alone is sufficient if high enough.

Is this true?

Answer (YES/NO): NO